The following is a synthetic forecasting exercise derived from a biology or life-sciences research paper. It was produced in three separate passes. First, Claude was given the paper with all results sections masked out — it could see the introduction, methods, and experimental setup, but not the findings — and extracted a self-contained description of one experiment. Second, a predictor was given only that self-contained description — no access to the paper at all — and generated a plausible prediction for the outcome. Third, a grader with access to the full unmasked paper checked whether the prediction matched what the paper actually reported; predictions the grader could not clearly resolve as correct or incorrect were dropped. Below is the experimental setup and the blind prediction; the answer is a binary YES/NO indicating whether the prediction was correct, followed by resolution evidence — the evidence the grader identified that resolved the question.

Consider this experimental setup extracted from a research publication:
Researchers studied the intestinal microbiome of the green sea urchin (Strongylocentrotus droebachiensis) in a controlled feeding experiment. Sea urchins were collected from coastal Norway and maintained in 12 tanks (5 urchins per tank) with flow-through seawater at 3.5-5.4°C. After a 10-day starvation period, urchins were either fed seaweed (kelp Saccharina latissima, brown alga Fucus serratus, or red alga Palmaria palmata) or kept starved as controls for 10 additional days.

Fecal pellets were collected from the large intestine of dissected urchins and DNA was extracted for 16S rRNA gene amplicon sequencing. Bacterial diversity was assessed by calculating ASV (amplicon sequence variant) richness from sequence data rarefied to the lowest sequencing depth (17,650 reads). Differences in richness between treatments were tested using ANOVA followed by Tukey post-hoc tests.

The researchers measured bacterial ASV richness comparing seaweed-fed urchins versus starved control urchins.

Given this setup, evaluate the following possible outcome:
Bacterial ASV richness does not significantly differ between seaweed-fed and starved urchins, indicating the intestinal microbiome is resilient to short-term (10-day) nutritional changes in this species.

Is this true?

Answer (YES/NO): NO